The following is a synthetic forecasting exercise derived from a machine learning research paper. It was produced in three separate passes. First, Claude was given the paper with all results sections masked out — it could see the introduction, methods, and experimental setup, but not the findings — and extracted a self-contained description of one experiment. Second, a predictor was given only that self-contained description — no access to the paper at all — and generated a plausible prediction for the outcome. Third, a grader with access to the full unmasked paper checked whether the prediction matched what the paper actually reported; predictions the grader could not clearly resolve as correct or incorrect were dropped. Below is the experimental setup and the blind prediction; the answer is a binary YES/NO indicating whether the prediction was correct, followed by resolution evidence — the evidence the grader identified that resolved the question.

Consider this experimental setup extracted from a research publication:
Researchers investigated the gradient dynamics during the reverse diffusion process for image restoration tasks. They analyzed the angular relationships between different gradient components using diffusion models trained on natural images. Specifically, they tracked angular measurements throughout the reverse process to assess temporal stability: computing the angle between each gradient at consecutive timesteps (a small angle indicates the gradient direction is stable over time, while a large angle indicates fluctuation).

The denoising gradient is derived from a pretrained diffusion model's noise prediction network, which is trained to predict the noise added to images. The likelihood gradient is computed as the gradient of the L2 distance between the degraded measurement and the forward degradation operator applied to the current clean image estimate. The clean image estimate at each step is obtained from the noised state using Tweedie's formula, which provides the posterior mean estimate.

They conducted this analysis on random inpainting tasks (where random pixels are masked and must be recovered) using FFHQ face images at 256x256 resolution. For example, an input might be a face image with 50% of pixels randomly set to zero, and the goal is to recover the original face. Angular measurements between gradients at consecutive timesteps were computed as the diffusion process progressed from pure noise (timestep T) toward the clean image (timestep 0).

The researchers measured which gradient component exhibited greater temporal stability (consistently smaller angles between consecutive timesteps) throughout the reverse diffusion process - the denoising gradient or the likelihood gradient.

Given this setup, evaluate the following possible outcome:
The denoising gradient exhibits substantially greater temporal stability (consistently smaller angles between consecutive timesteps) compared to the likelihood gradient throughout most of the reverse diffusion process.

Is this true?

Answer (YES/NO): YES